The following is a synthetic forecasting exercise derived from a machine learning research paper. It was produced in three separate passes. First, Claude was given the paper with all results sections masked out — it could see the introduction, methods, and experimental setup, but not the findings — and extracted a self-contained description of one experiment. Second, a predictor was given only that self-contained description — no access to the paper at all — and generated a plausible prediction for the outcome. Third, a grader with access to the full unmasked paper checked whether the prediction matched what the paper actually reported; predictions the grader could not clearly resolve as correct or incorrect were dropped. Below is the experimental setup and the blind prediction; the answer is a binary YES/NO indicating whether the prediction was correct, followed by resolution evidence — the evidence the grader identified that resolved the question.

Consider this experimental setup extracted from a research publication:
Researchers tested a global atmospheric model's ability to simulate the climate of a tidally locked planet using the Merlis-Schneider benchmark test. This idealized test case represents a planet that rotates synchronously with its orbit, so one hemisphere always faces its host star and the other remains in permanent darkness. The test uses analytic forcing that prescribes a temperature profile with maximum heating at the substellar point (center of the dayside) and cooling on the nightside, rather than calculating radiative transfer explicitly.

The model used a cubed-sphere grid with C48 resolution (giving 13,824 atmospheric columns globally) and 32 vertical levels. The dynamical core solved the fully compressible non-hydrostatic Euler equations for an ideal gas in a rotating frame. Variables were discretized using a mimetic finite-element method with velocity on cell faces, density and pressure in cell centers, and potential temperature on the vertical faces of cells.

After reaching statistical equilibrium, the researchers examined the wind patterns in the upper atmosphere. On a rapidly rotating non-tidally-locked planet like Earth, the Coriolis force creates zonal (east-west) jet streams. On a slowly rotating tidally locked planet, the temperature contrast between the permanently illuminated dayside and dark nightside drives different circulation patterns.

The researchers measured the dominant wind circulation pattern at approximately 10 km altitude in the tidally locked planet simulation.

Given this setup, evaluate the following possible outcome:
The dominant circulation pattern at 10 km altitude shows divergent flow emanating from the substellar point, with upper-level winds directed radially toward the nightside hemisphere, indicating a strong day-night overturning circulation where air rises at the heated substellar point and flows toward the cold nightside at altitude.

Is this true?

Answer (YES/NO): YES